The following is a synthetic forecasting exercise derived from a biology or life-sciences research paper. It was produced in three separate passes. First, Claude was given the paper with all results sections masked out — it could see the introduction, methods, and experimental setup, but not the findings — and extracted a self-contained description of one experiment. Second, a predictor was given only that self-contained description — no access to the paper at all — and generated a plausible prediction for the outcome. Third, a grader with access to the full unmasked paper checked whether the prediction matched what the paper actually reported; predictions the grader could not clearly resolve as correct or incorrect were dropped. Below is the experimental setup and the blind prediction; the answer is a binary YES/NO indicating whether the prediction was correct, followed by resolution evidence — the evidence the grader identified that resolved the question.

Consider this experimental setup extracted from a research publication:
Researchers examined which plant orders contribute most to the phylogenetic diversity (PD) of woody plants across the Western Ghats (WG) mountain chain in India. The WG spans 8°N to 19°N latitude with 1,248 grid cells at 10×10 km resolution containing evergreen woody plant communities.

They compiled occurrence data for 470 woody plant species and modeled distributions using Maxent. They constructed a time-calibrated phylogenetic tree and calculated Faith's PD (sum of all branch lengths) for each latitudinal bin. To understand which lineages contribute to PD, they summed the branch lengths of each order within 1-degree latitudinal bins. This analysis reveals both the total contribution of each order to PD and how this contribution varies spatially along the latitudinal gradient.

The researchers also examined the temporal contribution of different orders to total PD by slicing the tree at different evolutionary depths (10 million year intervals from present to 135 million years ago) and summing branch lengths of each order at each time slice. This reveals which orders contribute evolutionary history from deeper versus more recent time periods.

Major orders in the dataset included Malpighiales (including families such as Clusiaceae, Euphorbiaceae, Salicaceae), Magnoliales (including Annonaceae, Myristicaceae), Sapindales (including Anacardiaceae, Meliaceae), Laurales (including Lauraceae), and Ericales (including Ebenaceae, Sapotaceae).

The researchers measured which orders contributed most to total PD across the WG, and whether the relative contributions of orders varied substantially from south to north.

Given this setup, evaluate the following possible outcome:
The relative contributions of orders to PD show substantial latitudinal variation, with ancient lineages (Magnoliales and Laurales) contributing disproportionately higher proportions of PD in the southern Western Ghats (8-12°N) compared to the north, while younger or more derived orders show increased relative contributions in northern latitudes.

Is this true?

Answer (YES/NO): NO